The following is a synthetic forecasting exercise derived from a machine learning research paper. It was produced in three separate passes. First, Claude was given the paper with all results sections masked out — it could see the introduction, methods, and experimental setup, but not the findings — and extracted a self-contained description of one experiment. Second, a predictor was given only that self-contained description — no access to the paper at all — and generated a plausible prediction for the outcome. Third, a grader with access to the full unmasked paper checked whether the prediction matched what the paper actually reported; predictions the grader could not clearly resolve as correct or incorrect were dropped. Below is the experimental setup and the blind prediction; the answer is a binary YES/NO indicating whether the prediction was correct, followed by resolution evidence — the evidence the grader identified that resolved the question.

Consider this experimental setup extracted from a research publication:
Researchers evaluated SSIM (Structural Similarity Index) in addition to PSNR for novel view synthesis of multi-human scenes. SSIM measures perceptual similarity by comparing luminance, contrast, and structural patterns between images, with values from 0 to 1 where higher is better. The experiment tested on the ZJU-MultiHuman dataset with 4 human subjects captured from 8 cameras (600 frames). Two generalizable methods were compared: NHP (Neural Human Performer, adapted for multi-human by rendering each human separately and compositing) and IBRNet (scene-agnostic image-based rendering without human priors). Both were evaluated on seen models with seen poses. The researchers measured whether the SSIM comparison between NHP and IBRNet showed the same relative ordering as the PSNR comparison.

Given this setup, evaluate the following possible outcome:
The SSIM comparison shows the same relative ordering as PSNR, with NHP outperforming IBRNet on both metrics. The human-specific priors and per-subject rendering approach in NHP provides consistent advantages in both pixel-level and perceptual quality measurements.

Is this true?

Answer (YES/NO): YES